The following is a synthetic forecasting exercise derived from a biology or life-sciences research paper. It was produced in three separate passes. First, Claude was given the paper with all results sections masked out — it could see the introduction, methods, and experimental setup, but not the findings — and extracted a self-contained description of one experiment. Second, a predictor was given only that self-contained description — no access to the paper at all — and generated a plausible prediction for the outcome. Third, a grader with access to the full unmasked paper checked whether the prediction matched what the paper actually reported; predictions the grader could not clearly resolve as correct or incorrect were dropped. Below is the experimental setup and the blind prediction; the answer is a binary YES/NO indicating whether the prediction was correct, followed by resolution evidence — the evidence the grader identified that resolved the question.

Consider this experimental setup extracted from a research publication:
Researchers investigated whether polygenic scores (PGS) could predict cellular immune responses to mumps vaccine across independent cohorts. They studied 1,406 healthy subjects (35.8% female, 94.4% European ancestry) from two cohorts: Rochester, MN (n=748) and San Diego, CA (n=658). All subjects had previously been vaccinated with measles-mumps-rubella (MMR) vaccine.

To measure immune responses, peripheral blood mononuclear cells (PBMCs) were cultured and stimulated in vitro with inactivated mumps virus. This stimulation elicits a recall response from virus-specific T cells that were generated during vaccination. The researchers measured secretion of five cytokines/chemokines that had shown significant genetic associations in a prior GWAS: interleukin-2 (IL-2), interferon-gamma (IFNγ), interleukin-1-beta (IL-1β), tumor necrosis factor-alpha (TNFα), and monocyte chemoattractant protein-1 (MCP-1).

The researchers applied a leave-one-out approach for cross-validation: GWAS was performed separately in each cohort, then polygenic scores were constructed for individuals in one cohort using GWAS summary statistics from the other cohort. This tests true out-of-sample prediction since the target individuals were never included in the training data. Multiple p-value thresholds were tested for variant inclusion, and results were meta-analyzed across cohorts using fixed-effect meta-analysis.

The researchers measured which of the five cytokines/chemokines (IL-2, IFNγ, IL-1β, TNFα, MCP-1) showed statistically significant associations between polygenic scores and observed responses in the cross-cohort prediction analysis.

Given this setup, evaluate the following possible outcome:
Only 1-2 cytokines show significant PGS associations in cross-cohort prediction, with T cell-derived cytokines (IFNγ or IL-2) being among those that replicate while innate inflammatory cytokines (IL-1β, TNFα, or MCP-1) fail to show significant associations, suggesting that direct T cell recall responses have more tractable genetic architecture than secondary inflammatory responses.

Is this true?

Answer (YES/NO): NO